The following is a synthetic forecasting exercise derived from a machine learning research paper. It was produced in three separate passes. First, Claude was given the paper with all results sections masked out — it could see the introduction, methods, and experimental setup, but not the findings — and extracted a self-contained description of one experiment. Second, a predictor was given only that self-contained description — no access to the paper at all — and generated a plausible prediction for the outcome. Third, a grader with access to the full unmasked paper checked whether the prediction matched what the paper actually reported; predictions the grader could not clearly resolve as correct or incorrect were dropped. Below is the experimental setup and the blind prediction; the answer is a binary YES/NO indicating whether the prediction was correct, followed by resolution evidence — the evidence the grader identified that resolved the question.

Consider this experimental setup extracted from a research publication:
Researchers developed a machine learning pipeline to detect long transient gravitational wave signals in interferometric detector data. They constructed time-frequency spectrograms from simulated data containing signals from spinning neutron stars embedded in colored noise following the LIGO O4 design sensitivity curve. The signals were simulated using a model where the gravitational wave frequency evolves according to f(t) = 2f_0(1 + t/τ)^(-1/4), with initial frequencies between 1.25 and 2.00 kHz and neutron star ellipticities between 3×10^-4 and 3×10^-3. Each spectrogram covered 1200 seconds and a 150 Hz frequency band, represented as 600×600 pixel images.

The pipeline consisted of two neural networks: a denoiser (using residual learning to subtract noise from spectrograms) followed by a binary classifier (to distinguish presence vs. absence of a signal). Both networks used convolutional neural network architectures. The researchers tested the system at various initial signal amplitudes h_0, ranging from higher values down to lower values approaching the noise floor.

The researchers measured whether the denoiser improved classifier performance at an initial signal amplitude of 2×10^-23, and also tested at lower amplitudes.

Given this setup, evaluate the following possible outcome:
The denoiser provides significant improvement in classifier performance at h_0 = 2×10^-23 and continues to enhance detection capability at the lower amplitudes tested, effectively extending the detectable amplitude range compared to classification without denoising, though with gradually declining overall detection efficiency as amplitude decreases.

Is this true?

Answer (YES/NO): NO